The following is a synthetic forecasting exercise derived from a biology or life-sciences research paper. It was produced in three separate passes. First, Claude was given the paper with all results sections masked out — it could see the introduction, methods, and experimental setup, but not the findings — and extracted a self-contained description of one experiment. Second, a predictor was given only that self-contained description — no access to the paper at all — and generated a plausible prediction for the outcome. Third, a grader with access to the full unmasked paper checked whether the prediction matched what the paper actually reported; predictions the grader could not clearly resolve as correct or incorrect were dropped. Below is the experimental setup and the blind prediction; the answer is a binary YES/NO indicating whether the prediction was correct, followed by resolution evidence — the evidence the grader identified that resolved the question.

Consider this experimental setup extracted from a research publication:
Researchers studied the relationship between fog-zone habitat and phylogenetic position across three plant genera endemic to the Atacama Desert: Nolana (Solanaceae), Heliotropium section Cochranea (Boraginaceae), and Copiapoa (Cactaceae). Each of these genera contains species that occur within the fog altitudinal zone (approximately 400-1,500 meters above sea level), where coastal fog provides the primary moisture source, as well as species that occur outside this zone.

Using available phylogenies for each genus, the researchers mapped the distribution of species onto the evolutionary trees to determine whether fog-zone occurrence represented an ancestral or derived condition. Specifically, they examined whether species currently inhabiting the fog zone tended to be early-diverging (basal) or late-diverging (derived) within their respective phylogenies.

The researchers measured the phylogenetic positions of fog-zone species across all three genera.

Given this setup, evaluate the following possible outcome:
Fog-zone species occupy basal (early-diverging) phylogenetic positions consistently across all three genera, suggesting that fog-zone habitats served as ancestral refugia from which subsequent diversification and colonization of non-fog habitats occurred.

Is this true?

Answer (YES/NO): YES